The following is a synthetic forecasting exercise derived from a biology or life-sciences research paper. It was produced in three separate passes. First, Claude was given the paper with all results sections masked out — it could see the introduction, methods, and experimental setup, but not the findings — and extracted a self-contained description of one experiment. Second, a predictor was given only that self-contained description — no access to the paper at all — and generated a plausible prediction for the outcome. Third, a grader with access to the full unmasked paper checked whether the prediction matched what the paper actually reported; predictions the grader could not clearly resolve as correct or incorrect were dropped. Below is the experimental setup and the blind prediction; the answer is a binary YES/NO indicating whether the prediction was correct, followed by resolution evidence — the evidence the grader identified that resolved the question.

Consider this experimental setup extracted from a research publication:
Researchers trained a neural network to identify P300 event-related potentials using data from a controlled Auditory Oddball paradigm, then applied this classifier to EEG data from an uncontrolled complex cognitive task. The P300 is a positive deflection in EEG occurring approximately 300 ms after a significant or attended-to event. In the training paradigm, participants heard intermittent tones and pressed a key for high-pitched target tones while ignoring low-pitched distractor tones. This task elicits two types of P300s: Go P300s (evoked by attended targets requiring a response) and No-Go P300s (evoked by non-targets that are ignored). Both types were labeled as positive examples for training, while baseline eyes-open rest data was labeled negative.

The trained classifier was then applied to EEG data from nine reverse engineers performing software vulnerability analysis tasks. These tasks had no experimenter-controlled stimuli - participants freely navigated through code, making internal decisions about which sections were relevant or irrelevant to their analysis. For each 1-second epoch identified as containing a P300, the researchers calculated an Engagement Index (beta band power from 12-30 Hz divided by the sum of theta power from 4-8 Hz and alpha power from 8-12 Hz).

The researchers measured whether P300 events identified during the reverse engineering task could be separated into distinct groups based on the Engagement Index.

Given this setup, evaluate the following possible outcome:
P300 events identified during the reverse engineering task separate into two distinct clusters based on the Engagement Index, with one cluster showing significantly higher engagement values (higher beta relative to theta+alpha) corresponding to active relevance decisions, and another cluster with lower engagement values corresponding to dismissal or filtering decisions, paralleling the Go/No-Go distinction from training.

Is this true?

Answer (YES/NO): YES